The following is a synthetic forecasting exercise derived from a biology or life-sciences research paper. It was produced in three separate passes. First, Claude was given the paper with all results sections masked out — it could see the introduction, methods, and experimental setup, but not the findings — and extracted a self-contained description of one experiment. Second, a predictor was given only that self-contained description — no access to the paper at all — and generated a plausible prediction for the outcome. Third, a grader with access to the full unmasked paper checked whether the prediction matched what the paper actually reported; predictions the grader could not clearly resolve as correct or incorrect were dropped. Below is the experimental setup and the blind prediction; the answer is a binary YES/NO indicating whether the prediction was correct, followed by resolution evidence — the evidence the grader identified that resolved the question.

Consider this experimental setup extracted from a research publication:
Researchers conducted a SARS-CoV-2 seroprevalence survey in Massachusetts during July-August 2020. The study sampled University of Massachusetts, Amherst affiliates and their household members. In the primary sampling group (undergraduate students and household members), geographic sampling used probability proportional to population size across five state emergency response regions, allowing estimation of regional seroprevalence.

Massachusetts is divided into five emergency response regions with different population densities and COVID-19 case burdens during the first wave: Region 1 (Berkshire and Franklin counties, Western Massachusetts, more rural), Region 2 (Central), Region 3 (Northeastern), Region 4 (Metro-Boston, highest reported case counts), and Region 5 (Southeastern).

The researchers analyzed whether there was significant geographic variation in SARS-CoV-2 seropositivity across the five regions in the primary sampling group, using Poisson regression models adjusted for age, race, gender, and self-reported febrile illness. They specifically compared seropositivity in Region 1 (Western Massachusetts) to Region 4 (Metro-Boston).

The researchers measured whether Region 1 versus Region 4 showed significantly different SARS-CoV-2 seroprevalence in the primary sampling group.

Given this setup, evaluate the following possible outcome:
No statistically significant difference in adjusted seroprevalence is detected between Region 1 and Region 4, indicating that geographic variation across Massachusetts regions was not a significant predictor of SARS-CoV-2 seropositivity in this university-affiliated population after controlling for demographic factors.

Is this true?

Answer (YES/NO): YES